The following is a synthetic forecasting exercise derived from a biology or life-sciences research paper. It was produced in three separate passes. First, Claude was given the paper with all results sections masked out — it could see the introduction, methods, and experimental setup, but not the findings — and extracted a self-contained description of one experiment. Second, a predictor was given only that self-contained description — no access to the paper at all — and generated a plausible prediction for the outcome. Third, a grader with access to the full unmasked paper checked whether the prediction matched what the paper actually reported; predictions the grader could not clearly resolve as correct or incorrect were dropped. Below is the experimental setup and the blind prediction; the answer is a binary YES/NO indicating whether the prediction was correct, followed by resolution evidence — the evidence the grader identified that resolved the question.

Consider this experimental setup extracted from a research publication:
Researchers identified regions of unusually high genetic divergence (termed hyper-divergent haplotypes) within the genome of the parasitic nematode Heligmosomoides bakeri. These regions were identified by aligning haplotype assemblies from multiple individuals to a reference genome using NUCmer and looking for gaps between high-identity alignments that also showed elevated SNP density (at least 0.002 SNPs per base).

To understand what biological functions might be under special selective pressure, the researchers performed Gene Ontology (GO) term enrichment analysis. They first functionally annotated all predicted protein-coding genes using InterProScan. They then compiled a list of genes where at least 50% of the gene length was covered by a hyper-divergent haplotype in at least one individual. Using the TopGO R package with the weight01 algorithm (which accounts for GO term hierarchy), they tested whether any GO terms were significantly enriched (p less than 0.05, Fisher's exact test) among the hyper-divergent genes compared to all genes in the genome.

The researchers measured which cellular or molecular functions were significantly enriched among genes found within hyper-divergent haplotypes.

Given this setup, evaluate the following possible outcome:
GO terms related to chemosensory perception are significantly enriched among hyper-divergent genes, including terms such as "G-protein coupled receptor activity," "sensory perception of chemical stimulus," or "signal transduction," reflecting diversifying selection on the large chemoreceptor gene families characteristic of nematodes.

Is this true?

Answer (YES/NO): YES